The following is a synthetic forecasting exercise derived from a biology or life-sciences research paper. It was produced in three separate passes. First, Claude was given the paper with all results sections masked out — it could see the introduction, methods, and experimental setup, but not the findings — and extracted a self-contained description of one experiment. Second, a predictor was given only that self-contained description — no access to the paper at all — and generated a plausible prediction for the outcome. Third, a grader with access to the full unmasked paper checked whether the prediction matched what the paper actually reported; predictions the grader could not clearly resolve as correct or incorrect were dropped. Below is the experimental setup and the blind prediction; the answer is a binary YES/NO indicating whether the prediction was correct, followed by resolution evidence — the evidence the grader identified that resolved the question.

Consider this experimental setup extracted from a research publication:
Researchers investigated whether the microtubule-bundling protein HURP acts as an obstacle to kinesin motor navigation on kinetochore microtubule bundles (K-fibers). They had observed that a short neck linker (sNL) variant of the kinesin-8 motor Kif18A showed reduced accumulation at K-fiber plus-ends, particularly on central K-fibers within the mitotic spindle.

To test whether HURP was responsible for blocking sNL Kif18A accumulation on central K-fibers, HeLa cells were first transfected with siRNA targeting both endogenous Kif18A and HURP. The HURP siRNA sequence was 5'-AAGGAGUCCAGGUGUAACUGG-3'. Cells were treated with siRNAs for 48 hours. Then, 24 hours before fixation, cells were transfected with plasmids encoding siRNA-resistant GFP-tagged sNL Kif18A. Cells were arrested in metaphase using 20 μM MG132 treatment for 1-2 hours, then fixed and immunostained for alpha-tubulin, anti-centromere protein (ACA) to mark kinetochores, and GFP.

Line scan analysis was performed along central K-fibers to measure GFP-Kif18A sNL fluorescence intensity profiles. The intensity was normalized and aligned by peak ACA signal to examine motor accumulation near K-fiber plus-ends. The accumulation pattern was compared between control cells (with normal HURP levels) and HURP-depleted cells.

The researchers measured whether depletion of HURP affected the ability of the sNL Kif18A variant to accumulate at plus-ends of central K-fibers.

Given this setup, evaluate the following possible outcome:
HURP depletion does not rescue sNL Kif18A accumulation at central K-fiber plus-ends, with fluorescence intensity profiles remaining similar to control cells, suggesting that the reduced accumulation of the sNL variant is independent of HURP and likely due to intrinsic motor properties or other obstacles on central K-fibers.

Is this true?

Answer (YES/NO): NO